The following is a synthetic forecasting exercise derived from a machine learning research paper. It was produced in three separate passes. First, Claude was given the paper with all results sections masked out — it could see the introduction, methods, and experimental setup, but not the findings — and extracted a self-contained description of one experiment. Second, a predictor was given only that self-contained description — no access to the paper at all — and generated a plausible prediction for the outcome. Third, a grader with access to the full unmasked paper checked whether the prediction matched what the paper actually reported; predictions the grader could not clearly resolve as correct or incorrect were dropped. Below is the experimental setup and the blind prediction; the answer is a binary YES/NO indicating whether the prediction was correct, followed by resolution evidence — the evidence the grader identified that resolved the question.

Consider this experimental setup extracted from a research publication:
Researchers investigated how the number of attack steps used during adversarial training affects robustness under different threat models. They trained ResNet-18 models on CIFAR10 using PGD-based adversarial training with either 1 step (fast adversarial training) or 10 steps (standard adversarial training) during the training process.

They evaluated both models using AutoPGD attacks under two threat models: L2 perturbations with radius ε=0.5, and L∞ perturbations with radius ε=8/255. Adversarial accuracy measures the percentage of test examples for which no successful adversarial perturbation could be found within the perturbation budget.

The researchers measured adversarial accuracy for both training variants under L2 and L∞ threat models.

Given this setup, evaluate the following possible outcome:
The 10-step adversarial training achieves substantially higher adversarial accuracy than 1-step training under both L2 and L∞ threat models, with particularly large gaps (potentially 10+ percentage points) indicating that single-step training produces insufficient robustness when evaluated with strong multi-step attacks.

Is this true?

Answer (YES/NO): NO